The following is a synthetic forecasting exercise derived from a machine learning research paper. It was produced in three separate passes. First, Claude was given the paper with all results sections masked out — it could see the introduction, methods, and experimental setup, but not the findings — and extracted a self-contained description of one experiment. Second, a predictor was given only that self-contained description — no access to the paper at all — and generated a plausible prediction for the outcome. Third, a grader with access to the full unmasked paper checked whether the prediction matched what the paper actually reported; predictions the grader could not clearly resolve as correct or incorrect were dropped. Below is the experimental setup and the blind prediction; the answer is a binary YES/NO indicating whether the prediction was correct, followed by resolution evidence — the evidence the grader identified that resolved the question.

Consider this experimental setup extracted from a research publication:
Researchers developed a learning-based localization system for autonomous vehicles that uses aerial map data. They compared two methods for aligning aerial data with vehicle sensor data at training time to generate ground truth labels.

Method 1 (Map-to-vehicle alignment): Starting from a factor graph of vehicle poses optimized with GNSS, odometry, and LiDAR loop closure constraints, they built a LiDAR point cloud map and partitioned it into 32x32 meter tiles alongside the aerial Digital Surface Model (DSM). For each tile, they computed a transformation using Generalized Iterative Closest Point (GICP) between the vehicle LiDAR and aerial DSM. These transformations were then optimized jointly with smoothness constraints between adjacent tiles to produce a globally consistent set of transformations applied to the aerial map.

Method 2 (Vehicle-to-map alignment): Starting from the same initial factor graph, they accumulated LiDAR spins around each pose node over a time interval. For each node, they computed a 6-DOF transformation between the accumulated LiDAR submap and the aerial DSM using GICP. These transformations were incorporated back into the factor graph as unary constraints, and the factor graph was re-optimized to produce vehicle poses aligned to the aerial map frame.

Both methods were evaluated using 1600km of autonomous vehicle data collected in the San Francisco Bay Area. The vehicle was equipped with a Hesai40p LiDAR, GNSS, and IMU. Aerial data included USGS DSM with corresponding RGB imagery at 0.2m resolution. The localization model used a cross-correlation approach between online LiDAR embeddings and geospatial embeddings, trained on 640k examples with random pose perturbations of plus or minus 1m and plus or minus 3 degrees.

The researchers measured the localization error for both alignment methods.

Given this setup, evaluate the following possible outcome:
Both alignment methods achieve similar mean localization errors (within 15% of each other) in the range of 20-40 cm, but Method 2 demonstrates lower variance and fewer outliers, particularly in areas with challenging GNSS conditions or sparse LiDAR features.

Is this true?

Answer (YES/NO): NO